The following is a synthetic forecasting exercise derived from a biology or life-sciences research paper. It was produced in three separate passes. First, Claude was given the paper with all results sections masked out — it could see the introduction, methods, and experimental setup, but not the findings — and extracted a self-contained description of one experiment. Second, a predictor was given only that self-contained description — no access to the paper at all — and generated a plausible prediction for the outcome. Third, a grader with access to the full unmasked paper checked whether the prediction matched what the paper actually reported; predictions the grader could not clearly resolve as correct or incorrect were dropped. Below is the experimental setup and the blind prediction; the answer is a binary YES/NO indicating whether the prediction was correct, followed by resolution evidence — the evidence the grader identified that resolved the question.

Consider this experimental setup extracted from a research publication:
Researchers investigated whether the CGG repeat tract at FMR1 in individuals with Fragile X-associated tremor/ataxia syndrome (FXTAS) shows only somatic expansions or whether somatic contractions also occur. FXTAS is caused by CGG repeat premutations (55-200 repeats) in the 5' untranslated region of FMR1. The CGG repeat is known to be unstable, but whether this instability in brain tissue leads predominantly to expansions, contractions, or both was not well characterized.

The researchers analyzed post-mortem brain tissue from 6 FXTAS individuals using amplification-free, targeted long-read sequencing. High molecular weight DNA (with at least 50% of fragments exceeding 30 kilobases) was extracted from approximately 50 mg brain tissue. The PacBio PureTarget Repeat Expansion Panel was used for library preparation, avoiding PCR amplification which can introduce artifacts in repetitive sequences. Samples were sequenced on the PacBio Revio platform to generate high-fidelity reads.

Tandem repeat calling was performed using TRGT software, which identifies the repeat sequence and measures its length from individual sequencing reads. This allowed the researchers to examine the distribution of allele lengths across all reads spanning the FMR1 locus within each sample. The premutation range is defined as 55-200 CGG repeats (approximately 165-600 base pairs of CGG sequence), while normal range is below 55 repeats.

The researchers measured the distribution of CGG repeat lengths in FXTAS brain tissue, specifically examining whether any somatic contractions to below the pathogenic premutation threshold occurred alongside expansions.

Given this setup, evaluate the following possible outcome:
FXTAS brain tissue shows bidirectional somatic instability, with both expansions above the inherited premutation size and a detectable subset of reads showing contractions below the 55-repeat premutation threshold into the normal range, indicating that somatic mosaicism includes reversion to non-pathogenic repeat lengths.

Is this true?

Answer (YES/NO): NO